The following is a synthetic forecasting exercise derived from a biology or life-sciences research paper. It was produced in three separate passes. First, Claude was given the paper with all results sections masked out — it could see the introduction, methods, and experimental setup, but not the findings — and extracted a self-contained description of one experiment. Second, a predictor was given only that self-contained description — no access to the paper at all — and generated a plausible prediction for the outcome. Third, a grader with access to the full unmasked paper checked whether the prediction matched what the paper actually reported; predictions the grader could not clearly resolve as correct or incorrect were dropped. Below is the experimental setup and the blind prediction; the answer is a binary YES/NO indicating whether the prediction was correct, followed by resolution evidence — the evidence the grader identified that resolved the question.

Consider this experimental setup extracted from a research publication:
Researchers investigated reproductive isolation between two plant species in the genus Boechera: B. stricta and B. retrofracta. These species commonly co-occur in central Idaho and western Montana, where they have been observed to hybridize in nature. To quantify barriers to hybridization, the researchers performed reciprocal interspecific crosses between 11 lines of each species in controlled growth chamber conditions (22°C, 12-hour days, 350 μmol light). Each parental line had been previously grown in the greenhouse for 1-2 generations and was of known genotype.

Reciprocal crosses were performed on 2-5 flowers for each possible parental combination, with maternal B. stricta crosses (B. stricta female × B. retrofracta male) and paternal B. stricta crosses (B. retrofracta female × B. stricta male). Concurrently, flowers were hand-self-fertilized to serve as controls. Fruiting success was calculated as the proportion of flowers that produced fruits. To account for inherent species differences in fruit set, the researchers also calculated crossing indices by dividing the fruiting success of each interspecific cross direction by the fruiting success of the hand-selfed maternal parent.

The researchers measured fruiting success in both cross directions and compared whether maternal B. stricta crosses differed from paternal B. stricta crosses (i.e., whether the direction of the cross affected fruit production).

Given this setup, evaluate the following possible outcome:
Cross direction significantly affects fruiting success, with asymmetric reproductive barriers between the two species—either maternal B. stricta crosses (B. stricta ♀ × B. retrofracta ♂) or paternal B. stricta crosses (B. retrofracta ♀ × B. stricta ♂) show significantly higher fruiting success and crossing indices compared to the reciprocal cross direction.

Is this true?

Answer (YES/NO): YES